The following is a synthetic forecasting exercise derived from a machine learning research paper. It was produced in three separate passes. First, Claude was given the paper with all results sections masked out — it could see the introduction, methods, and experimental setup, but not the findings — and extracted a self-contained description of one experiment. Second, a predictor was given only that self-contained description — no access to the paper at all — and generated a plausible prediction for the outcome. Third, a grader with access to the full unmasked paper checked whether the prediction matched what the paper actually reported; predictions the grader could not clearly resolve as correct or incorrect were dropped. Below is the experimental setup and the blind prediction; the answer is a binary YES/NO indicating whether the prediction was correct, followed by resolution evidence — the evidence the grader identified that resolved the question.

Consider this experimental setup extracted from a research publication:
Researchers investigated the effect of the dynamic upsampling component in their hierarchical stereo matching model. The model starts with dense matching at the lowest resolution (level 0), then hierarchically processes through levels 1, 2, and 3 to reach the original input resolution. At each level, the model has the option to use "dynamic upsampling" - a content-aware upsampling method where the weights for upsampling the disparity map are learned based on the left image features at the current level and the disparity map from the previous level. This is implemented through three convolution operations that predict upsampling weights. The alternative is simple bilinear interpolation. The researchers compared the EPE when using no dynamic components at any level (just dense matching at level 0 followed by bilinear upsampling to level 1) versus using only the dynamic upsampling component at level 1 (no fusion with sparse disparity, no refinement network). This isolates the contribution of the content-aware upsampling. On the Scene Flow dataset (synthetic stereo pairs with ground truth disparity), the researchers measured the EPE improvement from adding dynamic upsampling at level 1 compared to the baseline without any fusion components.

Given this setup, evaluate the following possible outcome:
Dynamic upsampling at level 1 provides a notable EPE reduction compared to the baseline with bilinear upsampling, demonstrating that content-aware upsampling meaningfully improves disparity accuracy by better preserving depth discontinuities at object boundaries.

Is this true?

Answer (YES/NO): NO